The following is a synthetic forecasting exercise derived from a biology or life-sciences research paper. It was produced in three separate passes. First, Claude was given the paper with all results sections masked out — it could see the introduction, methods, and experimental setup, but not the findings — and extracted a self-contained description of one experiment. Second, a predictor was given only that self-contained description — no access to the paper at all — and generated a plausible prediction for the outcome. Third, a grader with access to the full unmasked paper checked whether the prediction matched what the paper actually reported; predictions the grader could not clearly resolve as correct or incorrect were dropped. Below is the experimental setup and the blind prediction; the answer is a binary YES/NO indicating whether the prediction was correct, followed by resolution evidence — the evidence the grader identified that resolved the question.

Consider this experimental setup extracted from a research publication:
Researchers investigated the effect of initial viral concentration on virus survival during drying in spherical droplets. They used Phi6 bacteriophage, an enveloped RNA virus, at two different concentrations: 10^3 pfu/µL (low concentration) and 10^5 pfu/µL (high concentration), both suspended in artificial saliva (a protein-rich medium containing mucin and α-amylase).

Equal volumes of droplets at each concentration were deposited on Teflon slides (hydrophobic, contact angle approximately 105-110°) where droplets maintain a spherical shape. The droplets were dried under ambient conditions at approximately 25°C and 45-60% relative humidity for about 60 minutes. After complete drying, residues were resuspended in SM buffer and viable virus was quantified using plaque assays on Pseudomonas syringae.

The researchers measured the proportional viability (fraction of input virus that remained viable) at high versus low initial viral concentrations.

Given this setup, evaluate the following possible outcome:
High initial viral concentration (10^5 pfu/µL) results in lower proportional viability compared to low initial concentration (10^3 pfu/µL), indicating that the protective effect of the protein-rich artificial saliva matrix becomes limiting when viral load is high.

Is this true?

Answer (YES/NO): NO